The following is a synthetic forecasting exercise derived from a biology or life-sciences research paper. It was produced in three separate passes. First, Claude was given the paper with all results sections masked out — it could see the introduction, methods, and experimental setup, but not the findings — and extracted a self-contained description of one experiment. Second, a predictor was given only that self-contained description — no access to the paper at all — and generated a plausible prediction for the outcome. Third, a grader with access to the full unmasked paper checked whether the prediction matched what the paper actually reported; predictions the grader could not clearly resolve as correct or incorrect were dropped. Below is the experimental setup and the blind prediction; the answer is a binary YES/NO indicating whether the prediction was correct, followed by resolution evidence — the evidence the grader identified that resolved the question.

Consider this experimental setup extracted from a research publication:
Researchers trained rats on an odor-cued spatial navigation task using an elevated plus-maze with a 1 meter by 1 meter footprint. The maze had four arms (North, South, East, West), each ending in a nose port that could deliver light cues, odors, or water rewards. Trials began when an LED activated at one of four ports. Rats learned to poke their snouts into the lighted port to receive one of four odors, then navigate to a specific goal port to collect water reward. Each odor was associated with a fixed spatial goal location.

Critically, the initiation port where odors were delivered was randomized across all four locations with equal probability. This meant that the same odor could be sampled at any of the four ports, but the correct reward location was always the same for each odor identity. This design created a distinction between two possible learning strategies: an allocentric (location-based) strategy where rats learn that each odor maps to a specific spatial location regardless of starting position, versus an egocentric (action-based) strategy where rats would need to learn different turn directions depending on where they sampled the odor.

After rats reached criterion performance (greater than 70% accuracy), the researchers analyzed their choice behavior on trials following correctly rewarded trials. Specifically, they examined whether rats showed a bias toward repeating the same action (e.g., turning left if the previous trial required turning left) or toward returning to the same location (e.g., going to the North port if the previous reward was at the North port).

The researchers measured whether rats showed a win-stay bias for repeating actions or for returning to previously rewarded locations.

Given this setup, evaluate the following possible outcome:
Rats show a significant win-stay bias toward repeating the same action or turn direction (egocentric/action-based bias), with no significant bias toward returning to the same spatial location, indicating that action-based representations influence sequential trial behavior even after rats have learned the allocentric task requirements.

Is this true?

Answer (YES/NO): NO